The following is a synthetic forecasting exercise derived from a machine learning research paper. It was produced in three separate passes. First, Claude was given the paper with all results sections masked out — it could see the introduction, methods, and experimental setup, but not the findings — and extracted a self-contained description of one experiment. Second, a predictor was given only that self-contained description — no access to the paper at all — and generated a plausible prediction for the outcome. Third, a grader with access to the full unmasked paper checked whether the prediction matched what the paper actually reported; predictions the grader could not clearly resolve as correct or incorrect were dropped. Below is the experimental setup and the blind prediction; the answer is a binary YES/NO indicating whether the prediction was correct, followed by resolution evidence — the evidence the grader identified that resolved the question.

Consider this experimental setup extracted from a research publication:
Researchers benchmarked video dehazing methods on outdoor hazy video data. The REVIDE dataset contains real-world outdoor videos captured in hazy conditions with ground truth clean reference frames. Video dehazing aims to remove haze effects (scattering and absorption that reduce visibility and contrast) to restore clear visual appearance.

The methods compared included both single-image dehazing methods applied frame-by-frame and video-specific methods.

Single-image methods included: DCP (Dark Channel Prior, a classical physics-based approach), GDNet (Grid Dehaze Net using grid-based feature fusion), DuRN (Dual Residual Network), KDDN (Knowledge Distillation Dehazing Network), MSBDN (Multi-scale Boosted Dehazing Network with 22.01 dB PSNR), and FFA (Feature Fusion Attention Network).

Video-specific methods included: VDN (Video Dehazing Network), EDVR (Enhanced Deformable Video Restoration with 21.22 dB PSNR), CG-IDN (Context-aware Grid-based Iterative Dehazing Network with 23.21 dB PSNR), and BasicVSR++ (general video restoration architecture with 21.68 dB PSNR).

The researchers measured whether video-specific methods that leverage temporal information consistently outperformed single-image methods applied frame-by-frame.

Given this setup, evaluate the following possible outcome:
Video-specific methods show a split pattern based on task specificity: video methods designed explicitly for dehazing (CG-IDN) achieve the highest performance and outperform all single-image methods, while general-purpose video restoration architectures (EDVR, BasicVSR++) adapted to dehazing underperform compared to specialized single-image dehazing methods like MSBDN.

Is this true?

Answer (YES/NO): YES